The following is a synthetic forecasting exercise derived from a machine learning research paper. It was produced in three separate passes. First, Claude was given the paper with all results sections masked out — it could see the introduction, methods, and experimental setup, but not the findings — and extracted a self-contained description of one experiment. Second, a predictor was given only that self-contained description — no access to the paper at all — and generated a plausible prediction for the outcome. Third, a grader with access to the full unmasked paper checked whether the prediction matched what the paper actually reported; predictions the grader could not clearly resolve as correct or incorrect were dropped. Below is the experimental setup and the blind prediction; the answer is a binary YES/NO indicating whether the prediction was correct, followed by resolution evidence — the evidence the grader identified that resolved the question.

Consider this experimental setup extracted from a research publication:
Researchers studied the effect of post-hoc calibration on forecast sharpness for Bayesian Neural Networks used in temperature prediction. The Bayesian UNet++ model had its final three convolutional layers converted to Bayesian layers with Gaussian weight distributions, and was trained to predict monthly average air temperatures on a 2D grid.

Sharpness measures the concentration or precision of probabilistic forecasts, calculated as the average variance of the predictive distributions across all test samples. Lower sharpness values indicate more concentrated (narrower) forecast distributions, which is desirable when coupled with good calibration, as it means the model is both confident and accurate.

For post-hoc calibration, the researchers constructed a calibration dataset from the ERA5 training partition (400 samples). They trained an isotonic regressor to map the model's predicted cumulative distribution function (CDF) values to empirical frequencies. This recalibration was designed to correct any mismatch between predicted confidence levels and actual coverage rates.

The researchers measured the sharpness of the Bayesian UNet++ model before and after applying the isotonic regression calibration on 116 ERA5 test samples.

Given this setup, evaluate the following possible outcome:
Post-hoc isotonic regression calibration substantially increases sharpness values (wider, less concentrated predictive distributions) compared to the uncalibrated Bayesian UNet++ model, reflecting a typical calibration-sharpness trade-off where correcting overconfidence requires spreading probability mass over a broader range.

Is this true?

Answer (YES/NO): NO